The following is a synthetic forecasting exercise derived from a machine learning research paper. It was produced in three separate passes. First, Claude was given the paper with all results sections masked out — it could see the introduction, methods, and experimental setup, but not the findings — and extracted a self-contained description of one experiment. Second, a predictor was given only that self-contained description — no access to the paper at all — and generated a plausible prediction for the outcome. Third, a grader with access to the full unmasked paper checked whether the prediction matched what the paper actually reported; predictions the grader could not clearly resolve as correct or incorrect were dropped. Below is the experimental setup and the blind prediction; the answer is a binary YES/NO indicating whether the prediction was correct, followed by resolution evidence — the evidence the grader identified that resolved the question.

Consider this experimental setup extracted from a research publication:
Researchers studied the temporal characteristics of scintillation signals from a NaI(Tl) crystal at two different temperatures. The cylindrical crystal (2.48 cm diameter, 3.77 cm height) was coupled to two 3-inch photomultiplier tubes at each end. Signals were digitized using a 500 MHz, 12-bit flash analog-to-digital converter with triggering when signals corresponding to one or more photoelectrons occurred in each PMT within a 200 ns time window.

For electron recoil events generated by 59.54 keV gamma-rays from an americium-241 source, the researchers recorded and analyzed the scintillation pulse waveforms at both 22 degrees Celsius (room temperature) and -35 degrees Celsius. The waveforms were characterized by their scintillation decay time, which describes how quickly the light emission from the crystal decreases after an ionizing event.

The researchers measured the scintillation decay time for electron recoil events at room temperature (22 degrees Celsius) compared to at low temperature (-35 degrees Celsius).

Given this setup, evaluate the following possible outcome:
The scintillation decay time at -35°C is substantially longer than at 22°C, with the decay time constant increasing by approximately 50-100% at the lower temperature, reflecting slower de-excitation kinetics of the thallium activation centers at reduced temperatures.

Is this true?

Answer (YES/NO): NO